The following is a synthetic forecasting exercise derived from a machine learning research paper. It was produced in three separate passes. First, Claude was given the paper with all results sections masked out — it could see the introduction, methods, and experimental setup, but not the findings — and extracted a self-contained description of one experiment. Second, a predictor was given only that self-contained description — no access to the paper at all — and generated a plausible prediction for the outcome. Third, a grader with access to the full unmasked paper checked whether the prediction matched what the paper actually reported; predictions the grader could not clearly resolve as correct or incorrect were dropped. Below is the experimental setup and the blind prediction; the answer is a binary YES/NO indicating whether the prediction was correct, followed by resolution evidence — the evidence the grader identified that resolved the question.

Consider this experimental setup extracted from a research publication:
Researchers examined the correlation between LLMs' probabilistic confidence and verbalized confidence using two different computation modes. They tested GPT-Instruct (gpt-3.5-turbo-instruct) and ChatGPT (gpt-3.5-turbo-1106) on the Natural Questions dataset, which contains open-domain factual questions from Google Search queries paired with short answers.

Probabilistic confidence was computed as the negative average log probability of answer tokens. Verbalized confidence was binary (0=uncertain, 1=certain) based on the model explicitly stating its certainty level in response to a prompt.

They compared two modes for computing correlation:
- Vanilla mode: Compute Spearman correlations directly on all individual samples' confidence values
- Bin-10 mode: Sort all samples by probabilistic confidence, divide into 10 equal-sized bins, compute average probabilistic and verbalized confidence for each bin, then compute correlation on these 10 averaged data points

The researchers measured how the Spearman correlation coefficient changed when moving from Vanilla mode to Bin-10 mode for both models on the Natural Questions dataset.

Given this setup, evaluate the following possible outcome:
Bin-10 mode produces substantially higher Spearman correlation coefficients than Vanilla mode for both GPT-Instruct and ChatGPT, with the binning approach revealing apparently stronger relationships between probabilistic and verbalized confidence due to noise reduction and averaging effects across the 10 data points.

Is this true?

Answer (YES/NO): YES